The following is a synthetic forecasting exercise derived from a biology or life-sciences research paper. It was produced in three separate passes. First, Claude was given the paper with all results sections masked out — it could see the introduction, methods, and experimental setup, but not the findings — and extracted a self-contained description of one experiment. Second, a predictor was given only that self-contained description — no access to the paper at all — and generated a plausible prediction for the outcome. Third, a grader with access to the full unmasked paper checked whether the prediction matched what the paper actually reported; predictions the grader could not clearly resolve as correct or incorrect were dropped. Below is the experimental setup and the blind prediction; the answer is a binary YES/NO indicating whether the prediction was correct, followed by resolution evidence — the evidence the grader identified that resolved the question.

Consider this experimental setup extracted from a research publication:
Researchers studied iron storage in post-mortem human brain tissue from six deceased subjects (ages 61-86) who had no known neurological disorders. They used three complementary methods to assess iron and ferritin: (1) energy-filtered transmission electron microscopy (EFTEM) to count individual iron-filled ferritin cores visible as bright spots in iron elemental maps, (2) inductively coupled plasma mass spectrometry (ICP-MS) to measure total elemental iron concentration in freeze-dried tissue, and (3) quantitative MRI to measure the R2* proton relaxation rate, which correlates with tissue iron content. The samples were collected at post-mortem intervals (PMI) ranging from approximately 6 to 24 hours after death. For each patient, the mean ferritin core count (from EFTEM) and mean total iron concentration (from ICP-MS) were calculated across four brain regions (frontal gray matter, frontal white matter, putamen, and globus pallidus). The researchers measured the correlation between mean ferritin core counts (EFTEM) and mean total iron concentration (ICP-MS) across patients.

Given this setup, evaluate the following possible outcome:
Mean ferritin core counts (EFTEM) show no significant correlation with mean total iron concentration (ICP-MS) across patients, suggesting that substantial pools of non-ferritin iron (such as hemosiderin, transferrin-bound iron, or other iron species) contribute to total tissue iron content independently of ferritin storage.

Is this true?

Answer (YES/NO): YES